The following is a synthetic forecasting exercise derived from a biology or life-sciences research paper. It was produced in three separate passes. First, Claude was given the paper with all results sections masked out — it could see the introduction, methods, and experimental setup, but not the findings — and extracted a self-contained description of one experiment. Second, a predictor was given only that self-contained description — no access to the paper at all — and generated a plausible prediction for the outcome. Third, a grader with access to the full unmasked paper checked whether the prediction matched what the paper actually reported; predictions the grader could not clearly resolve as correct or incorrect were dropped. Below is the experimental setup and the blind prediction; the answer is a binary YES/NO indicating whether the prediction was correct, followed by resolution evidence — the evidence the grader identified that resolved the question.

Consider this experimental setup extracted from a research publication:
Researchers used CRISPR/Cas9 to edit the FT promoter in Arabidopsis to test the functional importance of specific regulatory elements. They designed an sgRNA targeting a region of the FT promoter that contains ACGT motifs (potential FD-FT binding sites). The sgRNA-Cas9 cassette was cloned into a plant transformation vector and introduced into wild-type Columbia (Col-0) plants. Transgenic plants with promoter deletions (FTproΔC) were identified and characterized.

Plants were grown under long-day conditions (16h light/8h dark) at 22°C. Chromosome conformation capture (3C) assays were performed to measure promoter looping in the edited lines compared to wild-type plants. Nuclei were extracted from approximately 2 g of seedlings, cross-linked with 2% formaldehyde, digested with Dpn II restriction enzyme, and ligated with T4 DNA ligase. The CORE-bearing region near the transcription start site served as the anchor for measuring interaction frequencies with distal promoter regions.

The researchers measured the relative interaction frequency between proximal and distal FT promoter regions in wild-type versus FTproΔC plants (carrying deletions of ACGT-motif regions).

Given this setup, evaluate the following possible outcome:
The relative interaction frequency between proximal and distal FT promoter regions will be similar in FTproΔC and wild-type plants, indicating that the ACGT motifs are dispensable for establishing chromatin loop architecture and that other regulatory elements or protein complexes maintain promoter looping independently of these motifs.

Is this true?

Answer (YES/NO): NO